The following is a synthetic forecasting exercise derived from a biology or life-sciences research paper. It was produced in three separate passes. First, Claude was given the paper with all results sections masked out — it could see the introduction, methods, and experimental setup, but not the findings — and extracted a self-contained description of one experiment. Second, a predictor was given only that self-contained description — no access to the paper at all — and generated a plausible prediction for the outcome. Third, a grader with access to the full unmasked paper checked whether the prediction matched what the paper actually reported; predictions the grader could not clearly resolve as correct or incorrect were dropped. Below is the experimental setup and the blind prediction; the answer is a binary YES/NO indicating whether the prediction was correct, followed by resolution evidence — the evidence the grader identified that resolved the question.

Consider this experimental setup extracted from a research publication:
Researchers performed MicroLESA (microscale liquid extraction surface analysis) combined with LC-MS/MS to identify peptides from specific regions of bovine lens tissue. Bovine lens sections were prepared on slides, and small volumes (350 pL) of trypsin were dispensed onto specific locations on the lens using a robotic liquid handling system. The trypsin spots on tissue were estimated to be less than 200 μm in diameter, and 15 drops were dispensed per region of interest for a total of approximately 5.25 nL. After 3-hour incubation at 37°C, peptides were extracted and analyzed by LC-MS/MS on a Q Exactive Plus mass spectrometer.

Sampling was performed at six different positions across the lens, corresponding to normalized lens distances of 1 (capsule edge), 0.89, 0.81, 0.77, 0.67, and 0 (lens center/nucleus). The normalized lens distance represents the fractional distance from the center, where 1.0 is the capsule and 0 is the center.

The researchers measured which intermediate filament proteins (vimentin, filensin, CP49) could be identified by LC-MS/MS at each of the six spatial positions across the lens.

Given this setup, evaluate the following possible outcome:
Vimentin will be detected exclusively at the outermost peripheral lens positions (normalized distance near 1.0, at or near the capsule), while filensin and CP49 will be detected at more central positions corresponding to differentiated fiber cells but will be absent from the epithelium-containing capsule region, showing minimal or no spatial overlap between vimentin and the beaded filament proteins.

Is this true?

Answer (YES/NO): NO